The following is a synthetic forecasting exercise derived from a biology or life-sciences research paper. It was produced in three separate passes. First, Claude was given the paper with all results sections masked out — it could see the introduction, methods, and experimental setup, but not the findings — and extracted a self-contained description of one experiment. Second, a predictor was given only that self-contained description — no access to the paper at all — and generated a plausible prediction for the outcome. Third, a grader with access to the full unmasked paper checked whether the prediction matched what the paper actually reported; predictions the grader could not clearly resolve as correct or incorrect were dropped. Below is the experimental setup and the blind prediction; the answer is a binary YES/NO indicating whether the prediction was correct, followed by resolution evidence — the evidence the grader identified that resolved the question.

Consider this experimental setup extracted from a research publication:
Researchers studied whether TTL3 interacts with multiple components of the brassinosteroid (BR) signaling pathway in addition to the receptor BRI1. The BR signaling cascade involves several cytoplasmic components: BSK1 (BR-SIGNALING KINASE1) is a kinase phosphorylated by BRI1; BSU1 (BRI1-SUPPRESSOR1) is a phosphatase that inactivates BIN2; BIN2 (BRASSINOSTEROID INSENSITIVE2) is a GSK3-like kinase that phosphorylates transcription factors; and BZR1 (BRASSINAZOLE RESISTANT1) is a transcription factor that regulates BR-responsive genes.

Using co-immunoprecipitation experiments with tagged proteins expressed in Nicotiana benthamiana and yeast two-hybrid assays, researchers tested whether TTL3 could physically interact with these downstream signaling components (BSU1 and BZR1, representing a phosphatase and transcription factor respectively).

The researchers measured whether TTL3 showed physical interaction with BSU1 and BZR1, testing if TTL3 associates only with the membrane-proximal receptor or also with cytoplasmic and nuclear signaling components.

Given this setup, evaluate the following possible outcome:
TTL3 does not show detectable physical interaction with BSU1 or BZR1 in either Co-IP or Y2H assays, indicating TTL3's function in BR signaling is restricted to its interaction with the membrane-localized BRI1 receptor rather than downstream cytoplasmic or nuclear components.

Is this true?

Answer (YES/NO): NO